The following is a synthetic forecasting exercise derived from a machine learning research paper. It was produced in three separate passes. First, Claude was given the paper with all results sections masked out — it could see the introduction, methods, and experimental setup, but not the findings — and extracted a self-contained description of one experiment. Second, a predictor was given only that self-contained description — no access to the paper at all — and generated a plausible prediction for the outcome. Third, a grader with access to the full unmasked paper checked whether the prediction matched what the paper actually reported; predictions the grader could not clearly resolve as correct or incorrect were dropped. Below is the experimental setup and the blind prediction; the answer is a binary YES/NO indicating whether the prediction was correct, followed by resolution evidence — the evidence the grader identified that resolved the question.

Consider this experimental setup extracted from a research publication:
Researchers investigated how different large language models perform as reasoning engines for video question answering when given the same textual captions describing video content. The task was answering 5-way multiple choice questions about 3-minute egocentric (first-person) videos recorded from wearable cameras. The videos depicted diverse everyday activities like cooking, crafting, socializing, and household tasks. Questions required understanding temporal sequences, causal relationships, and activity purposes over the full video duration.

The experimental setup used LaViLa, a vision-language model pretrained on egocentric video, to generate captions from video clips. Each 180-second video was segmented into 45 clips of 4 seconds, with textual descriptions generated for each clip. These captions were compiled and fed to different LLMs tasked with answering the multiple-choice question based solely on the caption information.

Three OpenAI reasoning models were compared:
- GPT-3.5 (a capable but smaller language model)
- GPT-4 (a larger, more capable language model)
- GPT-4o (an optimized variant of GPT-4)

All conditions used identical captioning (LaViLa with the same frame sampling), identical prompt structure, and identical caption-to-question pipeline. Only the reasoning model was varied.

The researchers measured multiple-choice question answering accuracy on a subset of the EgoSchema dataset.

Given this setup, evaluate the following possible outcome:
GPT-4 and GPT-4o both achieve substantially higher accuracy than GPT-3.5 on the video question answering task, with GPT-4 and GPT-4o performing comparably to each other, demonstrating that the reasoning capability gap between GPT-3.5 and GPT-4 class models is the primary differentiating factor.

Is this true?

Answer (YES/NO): YES